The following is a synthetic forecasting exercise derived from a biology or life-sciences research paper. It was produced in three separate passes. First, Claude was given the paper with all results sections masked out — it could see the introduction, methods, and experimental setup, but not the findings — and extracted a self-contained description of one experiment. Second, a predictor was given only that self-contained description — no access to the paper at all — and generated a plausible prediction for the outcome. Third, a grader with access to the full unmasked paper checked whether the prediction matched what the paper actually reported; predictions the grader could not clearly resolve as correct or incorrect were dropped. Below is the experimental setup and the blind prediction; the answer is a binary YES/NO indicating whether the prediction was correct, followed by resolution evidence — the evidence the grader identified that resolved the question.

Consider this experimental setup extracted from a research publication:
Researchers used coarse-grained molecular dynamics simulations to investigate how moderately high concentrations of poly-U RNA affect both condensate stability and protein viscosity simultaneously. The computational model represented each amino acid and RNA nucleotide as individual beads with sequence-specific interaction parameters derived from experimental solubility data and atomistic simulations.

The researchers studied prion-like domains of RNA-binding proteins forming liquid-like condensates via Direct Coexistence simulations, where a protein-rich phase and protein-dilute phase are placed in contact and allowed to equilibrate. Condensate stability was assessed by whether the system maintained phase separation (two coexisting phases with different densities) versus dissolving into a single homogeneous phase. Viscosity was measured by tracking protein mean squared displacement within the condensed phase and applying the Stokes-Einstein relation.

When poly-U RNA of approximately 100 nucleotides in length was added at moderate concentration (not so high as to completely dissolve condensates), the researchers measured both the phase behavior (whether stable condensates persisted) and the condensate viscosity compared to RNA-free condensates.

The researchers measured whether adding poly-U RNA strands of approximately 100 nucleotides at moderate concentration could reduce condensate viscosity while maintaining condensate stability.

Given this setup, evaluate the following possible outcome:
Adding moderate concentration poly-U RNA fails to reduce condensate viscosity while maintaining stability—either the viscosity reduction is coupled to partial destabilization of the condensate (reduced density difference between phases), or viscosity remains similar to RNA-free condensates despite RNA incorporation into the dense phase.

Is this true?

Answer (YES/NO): NO